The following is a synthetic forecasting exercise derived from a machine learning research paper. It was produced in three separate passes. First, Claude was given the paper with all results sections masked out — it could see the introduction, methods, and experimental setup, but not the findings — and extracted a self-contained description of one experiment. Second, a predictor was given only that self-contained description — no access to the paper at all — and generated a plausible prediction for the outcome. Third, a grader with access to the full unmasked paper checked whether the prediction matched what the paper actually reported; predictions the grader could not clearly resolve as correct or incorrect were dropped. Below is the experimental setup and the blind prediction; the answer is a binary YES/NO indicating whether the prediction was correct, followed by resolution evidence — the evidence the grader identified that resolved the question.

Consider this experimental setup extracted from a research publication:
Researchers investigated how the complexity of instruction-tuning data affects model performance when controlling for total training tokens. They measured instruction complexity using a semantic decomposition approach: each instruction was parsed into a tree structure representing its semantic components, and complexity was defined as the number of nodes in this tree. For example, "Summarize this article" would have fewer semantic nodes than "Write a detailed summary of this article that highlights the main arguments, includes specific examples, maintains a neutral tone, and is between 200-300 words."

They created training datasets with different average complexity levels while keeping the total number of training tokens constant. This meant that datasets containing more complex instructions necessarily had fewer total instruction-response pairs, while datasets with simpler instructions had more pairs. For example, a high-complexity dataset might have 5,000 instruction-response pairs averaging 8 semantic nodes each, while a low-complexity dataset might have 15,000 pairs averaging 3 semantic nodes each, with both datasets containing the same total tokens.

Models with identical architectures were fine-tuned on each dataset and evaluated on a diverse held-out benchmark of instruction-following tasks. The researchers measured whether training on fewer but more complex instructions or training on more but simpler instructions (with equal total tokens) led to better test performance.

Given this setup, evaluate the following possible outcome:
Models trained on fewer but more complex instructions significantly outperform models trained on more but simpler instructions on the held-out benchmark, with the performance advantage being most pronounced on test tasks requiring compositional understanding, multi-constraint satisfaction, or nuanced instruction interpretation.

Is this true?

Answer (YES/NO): NO